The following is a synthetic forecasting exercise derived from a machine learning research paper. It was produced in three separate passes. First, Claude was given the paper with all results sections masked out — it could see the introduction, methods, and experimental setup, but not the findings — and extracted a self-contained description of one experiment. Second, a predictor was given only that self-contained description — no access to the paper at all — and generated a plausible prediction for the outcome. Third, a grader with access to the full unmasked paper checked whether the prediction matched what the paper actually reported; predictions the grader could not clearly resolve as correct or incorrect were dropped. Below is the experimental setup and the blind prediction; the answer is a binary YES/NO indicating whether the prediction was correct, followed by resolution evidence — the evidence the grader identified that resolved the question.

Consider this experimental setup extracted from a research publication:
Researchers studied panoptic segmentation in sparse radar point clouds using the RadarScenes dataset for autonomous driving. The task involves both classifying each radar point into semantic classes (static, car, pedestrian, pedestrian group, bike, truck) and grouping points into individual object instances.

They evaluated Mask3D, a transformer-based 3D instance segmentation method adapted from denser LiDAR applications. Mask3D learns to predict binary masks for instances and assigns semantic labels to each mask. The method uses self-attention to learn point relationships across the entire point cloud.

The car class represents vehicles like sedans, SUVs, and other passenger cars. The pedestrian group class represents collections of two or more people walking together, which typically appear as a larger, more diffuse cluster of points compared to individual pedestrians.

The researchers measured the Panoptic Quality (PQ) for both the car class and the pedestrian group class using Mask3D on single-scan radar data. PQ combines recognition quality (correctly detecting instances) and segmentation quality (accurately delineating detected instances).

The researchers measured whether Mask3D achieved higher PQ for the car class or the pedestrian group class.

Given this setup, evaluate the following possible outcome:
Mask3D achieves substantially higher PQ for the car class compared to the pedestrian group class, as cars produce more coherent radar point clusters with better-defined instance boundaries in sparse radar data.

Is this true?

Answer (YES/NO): YES